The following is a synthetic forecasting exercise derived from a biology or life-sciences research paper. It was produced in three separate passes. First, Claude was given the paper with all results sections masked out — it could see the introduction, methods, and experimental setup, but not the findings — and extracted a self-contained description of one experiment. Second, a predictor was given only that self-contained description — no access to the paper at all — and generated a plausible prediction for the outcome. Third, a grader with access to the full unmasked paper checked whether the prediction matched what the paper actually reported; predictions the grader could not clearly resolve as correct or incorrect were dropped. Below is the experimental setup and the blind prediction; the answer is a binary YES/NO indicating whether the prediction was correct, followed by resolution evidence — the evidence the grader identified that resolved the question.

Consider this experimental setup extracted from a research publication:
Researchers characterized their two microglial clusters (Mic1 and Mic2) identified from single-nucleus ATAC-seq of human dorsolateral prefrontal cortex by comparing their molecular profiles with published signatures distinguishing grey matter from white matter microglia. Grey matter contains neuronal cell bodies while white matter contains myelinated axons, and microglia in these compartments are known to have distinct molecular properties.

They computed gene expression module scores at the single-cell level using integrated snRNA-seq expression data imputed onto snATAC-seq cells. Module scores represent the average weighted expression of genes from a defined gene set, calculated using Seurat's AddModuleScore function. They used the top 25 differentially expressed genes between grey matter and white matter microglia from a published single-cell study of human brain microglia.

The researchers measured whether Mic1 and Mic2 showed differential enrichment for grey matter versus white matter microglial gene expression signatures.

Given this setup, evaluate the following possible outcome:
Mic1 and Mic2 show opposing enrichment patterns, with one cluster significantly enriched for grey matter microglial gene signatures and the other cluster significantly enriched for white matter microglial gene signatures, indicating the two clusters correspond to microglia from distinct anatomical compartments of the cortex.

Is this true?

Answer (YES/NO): NO